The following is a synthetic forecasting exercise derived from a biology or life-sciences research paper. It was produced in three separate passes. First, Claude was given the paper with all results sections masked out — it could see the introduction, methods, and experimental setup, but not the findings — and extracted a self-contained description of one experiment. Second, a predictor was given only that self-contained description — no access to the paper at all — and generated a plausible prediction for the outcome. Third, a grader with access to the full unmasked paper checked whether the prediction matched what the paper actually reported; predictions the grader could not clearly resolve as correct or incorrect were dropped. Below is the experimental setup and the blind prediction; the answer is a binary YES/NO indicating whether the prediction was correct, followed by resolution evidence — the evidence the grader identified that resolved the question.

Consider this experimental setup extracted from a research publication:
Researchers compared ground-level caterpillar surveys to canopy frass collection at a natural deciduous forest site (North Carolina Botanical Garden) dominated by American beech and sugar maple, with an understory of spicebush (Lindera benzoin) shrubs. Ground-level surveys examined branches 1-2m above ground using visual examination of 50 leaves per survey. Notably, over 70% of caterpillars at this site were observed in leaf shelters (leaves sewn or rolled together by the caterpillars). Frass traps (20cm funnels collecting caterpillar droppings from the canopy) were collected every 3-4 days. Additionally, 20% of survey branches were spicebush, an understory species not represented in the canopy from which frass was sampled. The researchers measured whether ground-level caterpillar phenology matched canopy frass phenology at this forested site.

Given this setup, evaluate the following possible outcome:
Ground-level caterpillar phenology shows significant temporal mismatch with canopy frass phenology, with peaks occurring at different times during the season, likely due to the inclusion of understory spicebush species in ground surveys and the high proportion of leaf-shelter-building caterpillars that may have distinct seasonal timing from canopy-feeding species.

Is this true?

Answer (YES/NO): NO